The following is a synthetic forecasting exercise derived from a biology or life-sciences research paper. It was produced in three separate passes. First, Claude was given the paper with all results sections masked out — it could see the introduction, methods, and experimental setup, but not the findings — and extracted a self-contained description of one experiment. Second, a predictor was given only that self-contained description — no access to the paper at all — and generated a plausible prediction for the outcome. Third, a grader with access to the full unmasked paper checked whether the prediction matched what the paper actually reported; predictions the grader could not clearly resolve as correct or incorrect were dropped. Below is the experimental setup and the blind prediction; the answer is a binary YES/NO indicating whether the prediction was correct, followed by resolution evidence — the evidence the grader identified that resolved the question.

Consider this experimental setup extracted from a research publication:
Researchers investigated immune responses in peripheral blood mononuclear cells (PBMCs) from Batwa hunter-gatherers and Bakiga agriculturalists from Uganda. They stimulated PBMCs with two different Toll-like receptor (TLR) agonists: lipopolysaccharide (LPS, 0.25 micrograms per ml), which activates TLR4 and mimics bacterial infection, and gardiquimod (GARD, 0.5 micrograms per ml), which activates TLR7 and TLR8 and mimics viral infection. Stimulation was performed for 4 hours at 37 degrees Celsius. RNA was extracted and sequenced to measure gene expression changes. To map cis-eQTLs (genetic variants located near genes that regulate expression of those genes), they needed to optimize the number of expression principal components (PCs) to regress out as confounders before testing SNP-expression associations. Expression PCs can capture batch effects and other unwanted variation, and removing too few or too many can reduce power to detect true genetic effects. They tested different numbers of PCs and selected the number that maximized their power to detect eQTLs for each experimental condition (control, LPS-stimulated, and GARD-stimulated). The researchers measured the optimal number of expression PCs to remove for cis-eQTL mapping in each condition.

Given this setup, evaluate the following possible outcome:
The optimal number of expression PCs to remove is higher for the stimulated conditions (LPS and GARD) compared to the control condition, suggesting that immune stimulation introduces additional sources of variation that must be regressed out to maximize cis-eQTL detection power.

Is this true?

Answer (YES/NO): NO